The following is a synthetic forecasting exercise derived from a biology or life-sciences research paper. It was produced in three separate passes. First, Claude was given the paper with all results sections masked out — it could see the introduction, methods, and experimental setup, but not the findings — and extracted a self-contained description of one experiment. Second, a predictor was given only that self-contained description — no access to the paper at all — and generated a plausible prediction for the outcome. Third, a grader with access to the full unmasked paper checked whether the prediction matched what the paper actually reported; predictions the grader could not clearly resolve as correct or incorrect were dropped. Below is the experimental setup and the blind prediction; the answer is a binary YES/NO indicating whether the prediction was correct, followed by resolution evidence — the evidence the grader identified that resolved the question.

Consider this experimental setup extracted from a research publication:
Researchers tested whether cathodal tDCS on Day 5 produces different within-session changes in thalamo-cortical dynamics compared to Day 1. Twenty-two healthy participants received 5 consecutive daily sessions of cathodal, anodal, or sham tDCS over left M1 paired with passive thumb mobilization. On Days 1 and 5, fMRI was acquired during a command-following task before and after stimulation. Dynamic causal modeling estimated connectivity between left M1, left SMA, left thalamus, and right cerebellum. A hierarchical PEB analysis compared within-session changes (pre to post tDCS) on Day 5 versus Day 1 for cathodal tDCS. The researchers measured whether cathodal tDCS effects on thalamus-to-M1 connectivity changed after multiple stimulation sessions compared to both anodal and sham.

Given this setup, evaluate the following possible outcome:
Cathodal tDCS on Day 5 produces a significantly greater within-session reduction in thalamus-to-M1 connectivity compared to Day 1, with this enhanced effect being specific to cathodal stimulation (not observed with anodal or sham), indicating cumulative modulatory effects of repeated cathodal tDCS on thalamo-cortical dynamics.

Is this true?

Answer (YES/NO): NO